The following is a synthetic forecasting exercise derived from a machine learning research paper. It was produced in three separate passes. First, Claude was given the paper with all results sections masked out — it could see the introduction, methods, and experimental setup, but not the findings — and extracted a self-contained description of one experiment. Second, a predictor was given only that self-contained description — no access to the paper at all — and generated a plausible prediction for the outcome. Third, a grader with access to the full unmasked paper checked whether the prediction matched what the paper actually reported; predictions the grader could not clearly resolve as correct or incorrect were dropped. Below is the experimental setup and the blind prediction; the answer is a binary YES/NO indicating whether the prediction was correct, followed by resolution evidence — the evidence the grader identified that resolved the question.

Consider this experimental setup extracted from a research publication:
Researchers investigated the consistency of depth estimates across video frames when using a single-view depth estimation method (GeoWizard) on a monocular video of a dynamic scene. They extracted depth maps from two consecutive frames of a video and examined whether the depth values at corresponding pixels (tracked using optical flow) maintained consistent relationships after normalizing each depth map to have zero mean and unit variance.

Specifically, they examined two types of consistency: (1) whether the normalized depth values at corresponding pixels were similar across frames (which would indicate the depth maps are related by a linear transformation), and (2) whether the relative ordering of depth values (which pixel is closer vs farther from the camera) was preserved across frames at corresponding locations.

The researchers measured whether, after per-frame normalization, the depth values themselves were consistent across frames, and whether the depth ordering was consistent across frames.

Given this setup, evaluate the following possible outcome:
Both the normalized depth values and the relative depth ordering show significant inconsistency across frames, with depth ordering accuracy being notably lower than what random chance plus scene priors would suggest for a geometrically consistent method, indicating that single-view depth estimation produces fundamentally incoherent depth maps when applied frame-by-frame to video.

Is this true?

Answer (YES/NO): NO